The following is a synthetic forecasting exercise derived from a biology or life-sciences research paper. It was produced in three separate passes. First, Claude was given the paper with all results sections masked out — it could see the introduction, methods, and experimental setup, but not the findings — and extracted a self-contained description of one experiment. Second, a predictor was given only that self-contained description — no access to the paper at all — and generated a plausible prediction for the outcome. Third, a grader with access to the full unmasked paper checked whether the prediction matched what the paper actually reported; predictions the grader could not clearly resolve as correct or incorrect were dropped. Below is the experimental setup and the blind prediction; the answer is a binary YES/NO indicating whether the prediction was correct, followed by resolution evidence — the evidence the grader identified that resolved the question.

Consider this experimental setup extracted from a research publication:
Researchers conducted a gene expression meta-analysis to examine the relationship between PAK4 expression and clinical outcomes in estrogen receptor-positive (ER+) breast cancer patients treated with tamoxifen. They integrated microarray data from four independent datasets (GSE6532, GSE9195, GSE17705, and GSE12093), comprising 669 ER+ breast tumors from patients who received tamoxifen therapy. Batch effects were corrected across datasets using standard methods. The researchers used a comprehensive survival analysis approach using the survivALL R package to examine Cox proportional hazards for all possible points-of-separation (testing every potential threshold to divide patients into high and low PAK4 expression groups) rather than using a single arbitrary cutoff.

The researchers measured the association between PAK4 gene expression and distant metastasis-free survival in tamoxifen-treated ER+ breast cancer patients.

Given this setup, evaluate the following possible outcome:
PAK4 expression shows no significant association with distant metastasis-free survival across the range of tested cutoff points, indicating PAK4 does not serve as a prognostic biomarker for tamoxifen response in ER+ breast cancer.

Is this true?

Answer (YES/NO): NO